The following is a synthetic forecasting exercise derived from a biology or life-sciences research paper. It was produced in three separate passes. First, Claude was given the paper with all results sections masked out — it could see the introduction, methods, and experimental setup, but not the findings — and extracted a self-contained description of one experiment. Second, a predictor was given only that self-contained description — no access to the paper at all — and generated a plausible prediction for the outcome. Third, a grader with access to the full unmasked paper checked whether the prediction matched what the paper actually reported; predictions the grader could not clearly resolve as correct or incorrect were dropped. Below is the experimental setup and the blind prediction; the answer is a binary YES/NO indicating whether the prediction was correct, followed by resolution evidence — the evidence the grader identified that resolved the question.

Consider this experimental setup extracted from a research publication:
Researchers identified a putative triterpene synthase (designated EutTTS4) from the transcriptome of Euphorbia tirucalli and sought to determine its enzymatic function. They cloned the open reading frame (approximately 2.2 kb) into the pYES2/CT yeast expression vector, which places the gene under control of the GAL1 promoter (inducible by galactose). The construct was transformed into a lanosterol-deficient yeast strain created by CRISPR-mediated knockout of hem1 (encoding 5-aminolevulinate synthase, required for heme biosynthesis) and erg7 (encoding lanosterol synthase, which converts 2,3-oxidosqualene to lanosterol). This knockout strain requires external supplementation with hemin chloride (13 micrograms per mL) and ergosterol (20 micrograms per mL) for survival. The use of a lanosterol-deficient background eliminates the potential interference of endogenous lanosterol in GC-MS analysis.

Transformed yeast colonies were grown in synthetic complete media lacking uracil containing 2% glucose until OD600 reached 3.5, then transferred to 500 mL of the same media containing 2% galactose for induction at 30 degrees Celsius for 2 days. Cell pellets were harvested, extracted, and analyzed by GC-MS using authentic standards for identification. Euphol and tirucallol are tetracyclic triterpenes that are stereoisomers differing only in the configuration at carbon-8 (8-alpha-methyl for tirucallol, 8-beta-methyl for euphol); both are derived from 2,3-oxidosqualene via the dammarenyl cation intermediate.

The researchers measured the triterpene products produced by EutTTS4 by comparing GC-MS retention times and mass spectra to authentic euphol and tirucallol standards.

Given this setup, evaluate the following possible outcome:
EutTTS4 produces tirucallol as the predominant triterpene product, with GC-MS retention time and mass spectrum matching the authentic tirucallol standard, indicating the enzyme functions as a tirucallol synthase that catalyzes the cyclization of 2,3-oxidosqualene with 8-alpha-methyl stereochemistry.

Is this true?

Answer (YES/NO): NO